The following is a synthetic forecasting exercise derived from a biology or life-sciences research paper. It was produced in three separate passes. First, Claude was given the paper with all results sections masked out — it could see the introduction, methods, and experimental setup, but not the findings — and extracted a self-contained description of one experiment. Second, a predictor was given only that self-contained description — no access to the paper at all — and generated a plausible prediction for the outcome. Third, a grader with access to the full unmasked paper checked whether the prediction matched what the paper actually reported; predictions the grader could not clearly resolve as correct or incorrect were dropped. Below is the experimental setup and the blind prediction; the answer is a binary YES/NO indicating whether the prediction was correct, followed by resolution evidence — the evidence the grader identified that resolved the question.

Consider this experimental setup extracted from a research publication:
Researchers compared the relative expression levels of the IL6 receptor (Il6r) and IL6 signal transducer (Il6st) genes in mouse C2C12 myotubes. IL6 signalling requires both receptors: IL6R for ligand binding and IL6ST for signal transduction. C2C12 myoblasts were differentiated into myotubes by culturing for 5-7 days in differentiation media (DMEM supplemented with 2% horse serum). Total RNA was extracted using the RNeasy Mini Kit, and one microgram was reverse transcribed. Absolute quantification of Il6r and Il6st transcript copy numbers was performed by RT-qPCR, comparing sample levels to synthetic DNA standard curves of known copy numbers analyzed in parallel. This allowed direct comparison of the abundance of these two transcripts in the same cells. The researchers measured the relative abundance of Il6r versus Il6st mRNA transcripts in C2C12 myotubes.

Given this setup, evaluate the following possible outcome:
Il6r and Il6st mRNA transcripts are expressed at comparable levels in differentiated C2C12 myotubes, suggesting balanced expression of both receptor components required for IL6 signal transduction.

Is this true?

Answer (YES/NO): NO